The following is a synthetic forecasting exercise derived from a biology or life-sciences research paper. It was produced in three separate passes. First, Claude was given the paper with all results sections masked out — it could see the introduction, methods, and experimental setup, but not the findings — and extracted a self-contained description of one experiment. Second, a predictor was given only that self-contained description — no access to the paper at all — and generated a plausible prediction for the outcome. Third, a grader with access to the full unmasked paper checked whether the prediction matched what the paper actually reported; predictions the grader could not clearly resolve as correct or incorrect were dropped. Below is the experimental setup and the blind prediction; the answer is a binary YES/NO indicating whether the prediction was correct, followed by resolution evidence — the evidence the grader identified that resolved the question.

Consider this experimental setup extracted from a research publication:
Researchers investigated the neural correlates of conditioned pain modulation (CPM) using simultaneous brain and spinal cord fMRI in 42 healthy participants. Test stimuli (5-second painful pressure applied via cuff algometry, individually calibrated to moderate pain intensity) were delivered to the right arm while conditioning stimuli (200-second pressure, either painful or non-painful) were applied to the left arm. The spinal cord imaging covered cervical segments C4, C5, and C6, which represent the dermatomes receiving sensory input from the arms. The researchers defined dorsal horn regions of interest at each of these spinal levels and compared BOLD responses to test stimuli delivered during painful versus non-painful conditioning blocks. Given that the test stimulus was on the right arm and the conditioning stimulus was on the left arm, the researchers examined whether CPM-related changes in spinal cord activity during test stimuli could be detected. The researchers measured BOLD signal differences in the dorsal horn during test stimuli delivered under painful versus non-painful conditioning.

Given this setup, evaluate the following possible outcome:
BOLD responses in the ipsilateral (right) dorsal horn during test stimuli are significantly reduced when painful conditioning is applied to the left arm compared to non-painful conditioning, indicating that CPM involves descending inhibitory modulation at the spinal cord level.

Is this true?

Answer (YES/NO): NO